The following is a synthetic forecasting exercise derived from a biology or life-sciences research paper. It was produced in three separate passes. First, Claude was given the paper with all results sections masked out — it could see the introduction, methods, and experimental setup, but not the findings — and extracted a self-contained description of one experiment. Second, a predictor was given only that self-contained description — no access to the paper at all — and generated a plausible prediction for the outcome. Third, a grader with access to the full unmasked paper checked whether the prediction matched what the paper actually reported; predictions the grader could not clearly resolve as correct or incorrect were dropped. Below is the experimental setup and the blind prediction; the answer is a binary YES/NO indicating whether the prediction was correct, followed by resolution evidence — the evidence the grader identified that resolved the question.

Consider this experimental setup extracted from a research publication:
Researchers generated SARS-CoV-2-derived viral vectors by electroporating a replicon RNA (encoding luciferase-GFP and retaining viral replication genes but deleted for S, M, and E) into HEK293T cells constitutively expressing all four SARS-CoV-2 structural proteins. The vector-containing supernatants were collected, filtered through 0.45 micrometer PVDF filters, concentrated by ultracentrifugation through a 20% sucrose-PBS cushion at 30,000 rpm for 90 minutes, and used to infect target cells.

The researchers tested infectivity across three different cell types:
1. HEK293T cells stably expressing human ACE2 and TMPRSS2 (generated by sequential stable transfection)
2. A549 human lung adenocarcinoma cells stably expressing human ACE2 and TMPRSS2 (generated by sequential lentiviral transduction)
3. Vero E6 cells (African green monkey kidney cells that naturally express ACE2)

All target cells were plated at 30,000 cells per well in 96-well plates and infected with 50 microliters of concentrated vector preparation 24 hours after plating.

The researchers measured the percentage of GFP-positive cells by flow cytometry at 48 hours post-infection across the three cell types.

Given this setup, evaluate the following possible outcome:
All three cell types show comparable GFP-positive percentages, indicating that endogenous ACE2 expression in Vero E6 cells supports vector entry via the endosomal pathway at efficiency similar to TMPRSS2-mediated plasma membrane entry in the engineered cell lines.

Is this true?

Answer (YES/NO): NO